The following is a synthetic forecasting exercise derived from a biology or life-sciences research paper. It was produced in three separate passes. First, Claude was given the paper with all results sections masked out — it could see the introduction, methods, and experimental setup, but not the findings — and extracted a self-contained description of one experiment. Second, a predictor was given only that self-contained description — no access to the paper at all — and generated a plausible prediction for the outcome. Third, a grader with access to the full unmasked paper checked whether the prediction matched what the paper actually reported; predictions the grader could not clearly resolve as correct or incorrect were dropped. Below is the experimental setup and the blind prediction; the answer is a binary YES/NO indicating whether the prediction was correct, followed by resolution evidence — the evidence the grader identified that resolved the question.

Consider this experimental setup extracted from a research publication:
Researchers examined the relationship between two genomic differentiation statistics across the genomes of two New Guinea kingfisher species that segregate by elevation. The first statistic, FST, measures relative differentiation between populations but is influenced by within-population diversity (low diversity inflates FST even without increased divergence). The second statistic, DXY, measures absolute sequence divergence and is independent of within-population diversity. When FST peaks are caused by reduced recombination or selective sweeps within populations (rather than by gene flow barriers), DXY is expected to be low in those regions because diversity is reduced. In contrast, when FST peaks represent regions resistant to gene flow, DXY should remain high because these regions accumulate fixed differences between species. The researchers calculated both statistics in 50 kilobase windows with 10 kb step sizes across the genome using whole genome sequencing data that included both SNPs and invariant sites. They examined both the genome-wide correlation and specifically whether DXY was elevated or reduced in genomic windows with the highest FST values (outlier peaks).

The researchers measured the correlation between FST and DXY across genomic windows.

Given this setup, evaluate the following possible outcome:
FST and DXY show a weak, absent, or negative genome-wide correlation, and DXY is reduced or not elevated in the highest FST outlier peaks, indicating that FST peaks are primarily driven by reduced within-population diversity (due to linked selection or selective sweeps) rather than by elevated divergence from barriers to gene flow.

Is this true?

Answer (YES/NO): NO